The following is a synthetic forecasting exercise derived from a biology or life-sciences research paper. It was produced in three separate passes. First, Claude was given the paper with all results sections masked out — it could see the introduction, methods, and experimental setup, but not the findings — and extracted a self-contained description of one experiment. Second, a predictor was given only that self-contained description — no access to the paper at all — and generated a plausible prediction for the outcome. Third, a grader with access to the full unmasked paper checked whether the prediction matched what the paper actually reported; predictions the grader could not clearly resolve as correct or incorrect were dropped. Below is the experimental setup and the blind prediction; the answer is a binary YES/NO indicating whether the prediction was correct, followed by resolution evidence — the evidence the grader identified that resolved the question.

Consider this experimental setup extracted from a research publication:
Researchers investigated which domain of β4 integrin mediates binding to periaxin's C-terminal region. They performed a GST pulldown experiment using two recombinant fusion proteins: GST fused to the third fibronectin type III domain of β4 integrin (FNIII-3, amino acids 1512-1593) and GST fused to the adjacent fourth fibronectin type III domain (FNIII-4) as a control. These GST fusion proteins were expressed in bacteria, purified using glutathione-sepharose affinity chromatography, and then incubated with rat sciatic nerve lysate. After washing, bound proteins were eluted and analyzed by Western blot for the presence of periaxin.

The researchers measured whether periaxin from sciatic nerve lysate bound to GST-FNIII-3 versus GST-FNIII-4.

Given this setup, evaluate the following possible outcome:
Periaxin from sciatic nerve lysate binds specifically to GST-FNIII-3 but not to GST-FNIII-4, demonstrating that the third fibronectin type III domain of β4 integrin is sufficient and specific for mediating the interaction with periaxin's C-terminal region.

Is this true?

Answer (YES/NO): YES